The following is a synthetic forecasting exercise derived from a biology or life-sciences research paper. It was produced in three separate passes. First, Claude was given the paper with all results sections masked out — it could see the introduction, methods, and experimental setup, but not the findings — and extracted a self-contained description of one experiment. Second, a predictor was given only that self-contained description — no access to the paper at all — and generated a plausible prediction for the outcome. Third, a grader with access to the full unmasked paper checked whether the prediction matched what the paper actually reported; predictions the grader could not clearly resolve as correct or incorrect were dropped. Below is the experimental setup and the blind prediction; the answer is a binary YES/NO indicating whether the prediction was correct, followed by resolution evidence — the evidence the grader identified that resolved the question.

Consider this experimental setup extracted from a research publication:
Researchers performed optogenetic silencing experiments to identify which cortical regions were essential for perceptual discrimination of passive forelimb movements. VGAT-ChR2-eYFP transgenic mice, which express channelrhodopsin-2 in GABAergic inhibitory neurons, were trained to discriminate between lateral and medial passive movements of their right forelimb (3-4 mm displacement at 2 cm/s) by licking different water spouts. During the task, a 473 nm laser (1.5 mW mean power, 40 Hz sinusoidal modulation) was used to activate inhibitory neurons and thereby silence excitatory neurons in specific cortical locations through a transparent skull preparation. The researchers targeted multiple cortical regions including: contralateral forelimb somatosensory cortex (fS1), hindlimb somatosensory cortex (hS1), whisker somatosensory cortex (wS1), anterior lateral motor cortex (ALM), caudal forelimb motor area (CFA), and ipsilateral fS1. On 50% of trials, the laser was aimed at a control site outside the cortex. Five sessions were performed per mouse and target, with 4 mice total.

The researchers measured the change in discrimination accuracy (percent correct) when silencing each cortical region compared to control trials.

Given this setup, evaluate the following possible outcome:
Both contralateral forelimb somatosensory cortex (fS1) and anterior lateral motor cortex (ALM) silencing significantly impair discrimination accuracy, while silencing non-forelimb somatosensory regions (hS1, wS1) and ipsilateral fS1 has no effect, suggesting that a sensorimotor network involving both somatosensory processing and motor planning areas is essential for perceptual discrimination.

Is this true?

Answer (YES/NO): NO